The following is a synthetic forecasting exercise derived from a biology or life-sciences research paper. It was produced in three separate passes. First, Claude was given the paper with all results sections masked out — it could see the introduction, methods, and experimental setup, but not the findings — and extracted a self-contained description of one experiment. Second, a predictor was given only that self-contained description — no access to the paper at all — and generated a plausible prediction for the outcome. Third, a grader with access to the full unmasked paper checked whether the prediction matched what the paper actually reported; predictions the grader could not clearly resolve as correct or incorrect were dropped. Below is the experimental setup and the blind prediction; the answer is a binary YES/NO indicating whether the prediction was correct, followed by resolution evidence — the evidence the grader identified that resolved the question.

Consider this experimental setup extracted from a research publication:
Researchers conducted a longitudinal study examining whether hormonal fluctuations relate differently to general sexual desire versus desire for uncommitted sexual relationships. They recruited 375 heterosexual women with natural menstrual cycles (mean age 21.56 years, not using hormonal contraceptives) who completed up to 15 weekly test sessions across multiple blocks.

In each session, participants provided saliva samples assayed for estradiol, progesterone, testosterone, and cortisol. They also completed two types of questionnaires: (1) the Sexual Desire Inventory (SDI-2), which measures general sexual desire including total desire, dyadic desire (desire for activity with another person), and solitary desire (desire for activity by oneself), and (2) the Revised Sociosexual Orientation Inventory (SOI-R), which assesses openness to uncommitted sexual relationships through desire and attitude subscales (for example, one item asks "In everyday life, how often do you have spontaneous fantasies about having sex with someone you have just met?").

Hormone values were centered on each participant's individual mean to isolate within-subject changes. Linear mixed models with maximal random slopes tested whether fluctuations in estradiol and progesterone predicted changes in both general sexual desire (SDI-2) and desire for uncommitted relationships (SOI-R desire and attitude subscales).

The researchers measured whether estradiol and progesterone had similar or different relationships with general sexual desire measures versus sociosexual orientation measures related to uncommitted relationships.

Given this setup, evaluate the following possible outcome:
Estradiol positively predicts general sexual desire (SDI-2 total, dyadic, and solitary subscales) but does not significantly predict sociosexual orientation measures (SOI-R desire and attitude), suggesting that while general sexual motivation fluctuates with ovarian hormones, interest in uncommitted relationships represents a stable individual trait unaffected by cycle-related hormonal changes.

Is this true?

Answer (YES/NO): NO